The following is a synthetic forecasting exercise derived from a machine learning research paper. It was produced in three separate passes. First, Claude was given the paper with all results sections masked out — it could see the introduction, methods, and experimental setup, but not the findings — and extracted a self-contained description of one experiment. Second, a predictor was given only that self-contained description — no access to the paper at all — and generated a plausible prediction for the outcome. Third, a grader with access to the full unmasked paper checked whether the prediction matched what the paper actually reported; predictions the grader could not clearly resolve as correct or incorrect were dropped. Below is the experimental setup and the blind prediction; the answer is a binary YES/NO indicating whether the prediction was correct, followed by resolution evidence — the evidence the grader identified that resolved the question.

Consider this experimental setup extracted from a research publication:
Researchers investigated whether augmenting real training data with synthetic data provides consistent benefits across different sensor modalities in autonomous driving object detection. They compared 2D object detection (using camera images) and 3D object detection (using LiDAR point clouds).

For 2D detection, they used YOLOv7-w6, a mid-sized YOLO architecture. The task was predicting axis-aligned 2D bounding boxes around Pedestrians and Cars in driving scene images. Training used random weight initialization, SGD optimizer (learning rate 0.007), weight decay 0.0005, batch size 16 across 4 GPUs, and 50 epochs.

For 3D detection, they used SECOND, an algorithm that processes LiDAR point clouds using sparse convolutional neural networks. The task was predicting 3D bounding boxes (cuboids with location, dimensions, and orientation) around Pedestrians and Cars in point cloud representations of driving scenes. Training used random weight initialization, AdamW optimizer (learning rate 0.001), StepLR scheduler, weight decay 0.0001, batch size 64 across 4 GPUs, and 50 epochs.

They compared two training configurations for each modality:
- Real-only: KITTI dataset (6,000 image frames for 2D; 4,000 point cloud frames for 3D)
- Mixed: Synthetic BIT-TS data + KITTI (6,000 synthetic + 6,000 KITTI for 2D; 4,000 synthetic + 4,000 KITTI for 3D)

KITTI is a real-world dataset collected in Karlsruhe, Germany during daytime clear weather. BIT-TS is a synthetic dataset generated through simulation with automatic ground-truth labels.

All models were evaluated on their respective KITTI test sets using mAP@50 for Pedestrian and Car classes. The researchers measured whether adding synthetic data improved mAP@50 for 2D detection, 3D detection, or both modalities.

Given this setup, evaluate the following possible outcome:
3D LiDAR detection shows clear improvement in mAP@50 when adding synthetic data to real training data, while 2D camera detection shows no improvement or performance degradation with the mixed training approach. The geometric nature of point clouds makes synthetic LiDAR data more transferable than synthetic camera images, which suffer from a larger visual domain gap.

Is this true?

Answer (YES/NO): NO